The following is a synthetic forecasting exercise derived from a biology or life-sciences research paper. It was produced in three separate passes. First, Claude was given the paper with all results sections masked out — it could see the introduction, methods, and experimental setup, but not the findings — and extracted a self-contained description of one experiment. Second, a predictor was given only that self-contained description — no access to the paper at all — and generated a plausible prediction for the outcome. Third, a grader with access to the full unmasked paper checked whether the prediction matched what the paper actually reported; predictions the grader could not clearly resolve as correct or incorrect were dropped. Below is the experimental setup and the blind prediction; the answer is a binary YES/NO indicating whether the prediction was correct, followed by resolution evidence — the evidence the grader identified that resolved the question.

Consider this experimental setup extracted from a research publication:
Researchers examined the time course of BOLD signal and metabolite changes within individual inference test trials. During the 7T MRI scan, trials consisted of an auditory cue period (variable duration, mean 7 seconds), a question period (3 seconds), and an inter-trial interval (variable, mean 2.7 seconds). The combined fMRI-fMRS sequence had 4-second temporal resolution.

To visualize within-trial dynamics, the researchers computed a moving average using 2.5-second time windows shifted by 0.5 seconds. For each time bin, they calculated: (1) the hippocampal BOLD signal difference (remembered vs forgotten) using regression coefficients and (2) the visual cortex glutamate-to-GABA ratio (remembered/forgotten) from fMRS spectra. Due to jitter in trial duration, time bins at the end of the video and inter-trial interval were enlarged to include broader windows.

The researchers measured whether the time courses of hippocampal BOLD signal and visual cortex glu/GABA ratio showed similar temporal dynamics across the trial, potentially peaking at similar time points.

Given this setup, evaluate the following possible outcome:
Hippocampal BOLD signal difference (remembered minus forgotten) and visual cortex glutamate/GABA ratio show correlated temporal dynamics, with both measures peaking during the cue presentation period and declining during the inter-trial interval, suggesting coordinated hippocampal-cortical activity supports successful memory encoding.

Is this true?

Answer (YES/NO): NO